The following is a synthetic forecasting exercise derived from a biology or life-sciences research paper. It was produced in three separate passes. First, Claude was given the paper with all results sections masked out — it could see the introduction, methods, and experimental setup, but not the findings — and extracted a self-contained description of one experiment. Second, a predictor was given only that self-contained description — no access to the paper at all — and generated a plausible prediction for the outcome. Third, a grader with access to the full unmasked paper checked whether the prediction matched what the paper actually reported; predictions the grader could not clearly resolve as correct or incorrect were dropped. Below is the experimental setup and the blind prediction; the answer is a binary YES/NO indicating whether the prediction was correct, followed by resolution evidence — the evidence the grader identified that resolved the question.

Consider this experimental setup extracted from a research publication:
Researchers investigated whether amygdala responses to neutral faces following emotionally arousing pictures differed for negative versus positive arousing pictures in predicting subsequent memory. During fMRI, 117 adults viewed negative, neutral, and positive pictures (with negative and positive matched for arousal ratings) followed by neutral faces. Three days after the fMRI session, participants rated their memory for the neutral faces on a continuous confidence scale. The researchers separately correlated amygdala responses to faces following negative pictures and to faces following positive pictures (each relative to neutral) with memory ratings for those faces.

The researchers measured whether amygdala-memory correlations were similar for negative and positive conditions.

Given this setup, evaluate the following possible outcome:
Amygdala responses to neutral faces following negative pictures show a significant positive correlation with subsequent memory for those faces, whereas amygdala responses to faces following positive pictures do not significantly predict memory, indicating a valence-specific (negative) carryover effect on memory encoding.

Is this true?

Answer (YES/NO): NO